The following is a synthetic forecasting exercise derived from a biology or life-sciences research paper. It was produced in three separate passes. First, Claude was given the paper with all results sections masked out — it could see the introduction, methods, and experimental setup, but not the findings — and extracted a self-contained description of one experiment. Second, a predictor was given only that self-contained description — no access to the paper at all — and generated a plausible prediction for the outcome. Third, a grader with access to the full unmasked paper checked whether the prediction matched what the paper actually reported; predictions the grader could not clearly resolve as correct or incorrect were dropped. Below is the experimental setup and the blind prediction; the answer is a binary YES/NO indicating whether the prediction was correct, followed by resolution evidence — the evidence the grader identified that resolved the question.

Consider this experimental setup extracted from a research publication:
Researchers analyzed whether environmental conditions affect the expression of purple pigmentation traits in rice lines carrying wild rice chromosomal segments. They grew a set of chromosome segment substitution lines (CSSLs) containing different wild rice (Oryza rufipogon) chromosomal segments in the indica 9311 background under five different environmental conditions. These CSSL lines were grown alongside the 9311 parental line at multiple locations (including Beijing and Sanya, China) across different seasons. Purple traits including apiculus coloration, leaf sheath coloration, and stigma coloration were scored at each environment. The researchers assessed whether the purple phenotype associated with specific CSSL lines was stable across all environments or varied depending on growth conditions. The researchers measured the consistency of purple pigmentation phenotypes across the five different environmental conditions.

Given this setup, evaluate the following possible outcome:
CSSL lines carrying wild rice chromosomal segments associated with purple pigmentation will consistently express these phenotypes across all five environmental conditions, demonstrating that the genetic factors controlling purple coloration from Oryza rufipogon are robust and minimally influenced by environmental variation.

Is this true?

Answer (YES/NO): YES